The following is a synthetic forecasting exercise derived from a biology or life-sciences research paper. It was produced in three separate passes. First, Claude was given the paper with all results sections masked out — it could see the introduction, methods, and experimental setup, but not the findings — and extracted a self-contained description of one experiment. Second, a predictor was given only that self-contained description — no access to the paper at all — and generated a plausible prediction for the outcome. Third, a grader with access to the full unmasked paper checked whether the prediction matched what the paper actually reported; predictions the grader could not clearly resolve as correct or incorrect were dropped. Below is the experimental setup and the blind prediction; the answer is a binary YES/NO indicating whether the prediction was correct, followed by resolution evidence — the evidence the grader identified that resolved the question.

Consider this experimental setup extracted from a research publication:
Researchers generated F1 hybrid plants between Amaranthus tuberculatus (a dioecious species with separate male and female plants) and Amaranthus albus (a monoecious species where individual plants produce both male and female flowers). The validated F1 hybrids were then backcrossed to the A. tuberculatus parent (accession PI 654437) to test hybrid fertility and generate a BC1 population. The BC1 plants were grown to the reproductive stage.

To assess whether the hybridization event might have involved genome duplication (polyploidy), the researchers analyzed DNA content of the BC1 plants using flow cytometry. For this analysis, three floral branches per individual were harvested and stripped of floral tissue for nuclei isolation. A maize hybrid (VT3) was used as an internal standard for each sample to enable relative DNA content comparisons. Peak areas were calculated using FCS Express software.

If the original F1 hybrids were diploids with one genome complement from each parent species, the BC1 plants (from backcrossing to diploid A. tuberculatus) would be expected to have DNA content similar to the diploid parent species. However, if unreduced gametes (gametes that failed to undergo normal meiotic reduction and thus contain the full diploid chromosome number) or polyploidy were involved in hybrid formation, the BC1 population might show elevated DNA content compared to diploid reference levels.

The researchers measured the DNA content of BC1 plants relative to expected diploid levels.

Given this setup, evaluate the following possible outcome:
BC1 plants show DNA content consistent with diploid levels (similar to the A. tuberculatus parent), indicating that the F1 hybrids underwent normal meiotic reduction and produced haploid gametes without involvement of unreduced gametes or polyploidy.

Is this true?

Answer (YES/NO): NO